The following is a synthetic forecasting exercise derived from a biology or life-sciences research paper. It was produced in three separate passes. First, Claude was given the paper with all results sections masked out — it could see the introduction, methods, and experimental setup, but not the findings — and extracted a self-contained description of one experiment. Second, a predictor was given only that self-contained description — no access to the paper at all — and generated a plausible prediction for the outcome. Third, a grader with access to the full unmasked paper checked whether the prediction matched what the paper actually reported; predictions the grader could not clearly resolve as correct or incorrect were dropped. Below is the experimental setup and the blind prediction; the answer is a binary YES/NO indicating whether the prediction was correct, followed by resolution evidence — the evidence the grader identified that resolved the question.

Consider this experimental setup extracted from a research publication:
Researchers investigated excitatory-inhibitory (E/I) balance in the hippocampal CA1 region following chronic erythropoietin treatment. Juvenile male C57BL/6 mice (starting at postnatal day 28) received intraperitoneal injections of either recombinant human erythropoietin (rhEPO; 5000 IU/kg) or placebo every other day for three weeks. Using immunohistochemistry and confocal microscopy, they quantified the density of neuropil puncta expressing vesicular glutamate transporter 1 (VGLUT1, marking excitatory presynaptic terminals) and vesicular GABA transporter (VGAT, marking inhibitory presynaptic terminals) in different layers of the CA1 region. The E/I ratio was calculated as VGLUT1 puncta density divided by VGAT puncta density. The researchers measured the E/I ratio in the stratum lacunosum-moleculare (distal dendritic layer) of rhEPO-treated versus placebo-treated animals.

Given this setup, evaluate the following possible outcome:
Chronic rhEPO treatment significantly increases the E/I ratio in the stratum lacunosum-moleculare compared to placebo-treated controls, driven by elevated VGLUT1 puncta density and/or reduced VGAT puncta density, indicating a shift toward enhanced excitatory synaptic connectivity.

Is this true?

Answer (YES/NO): NO